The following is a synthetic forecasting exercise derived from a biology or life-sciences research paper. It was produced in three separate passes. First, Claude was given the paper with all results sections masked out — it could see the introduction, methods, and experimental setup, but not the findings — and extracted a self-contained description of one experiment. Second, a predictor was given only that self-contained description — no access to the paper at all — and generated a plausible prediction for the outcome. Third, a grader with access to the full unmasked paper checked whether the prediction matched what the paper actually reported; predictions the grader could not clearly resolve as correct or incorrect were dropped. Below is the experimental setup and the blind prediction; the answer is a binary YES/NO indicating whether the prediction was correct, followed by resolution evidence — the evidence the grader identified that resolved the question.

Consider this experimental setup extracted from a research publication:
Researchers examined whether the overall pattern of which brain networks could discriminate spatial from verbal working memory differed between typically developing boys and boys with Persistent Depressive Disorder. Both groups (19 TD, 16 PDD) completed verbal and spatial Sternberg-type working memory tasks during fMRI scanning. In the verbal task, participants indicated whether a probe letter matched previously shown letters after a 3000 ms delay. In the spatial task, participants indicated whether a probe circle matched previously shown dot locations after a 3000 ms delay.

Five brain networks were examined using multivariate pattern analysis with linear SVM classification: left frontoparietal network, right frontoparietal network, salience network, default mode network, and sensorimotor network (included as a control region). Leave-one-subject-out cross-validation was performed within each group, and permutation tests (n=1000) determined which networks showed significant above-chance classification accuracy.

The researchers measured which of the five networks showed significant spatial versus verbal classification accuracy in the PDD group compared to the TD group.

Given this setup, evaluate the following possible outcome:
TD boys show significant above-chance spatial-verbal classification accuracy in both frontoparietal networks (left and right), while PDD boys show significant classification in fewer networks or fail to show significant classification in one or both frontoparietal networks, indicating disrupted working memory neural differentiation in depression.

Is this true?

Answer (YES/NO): YES